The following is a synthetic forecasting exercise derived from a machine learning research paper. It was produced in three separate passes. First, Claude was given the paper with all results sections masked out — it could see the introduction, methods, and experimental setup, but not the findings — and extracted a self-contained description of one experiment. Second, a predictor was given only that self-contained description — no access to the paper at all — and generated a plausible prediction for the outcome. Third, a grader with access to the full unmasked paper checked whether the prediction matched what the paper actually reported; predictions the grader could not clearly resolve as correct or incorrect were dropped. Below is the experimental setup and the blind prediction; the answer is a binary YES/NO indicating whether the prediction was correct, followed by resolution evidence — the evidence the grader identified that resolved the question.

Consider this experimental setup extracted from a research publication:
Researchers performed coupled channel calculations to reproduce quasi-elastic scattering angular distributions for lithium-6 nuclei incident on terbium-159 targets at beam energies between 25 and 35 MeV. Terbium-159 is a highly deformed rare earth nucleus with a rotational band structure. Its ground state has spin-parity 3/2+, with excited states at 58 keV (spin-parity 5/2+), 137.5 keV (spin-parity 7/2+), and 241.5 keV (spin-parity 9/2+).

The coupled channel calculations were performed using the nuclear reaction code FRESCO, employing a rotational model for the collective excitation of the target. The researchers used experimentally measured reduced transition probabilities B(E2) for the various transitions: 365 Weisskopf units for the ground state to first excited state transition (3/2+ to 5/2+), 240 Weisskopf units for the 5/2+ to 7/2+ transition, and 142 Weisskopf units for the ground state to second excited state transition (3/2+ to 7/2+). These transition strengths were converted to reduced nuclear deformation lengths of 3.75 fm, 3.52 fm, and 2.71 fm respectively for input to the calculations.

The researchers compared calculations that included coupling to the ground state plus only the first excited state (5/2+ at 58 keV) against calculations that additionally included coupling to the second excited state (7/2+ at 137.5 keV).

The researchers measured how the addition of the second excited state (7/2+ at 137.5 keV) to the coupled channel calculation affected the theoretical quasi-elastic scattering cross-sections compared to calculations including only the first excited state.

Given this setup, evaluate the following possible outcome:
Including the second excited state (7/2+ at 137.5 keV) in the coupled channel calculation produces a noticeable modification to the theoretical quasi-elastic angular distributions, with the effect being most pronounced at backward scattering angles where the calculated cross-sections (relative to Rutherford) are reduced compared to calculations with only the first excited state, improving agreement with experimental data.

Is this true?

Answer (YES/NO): NO